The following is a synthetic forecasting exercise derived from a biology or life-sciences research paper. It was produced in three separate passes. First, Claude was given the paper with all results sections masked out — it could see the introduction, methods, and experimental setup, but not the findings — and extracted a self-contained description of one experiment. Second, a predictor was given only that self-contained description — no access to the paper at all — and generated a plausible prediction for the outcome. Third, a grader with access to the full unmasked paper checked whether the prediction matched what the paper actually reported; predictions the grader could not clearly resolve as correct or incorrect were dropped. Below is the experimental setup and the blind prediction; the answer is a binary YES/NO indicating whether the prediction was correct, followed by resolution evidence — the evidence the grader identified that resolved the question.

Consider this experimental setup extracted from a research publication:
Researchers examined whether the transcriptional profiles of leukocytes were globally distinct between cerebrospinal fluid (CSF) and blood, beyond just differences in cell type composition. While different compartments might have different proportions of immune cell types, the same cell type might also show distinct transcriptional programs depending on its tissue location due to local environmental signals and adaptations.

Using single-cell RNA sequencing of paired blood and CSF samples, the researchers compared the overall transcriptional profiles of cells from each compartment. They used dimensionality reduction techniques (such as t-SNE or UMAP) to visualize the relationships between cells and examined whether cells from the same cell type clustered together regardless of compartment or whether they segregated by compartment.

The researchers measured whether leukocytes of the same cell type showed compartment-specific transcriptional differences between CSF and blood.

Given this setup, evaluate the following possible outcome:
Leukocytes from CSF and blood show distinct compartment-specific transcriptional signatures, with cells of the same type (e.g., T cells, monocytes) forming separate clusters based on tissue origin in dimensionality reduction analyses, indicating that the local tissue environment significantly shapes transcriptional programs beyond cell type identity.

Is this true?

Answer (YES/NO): NO